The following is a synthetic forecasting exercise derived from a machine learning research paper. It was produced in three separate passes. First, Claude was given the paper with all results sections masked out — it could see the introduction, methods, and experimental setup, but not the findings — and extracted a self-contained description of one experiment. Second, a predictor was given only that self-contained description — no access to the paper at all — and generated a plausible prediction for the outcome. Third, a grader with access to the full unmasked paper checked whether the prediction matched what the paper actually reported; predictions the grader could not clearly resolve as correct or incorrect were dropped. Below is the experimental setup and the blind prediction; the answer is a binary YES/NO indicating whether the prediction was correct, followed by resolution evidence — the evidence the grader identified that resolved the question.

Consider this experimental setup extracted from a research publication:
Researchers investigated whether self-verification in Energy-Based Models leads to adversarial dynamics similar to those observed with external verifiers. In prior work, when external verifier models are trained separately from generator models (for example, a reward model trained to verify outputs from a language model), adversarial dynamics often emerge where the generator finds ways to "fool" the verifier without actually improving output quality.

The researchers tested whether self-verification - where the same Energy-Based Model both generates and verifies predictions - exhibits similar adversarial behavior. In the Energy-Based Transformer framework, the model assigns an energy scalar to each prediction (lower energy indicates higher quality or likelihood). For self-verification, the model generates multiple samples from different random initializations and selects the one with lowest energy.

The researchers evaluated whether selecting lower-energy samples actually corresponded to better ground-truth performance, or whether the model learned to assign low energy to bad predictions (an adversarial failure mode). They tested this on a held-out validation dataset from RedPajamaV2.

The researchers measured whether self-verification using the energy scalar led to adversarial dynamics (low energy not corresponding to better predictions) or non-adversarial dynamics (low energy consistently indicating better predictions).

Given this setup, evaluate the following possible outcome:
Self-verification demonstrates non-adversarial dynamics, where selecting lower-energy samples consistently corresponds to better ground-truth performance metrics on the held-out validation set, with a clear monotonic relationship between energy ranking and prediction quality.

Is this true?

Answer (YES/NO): NO